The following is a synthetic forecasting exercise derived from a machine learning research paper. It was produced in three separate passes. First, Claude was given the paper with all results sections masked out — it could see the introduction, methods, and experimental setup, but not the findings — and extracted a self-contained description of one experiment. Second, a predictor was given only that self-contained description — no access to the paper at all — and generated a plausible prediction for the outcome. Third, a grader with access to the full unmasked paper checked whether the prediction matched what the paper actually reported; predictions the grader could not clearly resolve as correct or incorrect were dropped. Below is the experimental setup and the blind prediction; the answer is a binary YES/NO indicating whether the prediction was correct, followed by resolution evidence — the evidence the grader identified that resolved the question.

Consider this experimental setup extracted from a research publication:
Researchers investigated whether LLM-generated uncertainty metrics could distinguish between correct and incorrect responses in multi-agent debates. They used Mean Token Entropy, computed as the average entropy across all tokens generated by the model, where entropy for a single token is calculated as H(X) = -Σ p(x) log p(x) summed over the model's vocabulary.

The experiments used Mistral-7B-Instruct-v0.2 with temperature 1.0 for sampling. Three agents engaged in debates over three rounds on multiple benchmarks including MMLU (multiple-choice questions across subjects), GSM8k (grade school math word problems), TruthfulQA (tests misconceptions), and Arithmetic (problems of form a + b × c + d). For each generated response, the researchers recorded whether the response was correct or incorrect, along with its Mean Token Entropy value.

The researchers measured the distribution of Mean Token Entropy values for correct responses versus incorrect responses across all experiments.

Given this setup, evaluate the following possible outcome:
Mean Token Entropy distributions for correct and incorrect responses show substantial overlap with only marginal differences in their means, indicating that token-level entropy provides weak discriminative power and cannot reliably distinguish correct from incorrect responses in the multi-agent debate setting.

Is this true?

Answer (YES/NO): NO